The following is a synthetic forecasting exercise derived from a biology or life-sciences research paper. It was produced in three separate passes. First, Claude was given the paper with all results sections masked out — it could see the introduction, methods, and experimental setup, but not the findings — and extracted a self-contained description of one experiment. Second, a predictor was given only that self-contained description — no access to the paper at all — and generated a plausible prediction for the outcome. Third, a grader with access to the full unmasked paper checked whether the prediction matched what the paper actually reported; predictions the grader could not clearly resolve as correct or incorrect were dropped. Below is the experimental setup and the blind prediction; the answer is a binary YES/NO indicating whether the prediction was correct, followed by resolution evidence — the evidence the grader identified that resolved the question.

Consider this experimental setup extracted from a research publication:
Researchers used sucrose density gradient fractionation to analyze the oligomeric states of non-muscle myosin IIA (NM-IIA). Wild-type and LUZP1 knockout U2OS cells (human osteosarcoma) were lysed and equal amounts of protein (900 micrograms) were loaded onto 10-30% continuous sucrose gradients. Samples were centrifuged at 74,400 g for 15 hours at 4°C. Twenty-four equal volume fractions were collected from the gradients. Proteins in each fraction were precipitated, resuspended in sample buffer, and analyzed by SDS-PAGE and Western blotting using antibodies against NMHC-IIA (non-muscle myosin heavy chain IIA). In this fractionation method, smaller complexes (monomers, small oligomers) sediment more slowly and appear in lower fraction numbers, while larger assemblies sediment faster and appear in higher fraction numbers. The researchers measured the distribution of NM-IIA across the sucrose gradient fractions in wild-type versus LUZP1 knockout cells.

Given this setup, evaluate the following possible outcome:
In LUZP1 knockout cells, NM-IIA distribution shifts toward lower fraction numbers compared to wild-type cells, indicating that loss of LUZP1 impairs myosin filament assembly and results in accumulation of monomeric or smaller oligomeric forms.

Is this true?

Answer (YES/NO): YES